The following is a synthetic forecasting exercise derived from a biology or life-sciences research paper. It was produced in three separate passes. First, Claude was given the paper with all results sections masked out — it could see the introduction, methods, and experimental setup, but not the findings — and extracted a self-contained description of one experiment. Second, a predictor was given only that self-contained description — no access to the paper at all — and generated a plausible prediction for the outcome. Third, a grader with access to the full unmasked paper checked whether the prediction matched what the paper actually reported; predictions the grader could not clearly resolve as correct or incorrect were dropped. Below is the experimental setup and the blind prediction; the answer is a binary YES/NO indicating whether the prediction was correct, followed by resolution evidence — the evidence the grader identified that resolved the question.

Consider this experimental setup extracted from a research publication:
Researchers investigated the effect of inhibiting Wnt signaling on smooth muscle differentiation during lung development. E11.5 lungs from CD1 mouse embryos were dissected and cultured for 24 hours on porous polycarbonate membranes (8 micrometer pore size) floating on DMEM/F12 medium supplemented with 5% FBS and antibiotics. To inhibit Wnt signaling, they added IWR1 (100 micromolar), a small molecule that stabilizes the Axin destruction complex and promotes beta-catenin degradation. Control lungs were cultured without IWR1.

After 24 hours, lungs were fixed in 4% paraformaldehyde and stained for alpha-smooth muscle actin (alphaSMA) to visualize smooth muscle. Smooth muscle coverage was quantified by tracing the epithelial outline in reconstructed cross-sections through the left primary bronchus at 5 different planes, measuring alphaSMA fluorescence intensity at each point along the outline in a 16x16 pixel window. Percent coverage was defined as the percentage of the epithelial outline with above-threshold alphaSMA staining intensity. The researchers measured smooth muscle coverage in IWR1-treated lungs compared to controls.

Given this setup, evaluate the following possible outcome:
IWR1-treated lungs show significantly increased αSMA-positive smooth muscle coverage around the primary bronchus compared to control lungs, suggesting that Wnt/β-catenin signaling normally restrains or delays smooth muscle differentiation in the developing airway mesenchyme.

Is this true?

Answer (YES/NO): NO